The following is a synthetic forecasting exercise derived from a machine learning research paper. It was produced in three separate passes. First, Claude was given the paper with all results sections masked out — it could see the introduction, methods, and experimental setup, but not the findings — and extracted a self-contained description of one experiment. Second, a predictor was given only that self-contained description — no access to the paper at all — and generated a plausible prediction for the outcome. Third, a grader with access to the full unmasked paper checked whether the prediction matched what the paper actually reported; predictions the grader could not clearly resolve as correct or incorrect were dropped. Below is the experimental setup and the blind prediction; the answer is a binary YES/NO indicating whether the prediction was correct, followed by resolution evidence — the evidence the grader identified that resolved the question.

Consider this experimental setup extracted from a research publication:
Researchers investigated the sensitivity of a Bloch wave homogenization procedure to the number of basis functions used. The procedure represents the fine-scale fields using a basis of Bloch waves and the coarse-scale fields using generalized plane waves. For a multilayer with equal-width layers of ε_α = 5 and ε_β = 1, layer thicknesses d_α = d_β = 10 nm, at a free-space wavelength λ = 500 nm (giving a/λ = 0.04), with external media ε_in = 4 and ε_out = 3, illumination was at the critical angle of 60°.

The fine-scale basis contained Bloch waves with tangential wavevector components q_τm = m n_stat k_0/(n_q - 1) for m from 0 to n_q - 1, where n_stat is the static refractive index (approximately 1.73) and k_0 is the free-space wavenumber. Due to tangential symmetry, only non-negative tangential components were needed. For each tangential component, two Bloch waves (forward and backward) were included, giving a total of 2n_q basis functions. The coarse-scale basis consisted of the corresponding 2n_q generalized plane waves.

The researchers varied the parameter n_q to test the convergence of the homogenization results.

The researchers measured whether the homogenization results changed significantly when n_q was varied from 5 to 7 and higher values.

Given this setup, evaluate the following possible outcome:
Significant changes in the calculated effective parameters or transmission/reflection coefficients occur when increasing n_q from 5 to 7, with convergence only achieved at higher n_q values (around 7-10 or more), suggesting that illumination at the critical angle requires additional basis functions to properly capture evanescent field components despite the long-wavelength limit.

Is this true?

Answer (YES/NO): NO